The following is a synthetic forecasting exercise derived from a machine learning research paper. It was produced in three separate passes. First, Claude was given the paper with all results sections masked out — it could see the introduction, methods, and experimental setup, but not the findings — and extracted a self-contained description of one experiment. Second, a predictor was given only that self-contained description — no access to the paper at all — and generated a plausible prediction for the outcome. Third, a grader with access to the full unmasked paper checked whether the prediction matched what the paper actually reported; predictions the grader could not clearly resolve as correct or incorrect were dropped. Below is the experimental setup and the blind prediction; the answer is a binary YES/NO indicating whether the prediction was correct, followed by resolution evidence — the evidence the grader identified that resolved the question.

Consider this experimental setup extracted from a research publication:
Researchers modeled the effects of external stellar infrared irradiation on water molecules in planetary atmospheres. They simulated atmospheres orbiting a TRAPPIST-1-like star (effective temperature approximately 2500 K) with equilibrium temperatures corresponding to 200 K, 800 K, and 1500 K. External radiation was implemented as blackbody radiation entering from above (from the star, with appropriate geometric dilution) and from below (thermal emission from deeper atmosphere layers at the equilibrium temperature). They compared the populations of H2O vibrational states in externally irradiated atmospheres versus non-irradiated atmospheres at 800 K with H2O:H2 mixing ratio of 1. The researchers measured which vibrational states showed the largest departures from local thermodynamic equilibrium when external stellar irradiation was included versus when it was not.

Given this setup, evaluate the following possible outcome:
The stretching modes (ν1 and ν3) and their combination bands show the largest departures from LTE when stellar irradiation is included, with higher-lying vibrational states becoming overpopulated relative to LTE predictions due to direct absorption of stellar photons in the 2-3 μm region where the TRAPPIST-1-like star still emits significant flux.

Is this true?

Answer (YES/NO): NO